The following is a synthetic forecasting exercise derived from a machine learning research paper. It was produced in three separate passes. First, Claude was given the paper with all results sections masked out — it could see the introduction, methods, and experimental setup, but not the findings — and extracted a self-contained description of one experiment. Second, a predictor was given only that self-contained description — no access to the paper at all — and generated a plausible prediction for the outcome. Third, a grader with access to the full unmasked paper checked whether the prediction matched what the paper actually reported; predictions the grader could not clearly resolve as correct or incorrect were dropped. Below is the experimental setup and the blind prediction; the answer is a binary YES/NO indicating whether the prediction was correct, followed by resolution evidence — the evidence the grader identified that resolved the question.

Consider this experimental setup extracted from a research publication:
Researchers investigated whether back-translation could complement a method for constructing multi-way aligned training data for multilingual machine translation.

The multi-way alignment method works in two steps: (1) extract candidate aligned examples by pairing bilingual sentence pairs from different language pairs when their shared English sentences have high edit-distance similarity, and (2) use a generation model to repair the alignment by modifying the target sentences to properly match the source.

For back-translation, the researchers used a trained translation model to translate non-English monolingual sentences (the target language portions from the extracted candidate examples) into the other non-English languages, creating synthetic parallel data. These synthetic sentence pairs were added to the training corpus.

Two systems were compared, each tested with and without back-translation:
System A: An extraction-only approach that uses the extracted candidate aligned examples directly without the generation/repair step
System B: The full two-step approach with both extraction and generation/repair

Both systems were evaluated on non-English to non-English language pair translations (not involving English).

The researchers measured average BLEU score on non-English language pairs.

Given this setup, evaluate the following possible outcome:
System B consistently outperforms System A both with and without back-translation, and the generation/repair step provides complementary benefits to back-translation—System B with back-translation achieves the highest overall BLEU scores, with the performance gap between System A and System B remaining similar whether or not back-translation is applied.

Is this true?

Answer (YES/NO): YES